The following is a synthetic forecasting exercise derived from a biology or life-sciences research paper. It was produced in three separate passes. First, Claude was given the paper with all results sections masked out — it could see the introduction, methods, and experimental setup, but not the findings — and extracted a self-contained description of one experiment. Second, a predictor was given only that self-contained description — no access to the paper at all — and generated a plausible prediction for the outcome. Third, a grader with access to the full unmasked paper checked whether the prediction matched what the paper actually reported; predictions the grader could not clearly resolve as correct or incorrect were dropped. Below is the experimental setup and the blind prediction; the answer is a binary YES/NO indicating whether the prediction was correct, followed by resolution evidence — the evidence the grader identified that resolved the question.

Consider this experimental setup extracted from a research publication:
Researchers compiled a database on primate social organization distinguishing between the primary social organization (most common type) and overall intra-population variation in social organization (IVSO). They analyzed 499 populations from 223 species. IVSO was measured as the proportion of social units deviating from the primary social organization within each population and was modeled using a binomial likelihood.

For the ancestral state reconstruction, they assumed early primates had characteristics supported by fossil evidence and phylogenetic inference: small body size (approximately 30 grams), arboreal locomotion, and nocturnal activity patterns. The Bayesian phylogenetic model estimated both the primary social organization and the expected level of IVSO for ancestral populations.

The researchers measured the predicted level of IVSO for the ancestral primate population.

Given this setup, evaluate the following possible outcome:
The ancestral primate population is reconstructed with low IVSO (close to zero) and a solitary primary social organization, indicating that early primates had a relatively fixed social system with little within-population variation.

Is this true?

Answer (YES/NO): NO